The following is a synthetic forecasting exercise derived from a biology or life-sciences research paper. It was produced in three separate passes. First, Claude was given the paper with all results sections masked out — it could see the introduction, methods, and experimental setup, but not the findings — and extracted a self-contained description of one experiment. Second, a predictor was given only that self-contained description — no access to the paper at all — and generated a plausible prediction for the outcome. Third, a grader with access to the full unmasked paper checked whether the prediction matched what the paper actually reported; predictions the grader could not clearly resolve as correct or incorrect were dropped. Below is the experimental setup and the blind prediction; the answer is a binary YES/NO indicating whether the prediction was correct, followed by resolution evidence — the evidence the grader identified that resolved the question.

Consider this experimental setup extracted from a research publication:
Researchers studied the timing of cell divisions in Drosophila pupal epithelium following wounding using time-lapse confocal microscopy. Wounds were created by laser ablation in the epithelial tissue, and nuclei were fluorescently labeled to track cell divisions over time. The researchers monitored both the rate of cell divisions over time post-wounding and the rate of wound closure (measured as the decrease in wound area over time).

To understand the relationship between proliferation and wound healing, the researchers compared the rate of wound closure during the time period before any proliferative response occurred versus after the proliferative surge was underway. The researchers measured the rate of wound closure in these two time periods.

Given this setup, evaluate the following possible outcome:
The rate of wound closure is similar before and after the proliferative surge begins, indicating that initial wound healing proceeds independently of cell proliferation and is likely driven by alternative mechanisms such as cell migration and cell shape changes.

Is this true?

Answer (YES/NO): YES